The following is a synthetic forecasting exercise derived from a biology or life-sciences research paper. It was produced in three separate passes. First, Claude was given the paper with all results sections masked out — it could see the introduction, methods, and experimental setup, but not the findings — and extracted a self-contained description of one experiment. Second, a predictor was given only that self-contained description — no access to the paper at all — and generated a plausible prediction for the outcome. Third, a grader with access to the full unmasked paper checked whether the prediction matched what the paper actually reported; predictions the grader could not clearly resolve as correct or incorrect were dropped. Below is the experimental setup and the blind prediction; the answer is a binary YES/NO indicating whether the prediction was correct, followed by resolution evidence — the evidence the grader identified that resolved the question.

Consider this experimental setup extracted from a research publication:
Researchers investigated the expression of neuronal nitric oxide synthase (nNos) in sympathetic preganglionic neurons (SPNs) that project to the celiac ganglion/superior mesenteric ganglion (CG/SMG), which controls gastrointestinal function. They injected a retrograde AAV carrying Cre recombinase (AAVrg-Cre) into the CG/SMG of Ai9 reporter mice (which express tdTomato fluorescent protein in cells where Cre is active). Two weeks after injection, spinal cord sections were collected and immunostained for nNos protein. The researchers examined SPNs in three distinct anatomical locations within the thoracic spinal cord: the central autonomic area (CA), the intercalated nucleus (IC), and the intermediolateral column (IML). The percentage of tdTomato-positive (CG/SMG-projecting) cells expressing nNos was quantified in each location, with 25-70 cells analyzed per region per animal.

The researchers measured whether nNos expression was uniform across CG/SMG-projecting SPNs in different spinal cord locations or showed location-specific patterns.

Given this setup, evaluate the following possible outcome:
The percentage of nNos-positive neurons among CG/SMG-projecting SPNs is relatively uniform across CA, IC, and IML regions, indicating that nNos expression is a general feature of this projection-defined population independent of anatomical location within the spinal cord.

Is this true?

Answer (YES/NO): NO